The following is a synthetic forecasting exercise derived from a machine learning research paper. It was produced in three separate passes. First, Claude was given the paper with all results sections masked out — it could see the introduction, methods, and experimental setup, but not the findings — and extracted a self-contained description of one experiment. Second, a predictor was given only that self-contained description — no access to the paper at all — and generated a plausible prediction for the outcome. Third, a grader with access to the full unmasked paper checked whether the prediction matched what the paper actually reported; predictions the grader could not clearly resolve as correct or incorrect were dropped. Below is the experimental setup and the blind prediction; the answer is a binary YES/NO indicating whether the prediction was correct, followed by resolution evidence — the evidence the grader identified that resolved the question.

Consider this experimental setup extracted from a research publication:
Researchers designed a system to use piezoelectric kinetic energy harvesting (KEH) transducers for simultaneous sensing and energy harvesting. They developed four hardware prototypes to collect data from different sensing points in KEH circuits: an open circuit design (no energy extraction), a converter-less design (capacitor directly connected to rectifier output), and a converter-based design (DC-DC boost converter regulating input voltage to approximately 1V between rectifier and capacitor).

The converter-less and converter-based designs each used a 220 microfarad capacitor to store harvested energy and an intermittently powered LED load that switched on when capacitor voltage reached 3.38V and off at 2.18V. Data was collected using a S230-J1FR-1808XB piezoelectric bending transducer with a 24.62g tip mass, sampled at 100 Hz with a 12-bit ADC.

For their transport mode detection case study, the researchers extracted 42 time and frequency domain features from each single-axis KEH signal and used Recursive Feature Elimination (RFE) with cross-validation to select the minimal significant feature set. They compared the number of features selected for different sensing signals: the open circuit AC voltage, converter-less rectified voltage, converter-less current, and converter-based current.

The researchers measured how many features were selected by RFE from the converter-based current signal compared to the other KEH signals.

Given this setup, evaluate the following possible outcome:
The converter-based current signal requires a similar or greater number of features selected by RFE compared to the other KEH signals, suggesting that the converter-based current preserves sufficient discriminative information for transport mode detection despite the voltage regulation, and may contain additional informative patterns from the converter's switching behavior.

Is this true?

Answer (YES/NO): NO